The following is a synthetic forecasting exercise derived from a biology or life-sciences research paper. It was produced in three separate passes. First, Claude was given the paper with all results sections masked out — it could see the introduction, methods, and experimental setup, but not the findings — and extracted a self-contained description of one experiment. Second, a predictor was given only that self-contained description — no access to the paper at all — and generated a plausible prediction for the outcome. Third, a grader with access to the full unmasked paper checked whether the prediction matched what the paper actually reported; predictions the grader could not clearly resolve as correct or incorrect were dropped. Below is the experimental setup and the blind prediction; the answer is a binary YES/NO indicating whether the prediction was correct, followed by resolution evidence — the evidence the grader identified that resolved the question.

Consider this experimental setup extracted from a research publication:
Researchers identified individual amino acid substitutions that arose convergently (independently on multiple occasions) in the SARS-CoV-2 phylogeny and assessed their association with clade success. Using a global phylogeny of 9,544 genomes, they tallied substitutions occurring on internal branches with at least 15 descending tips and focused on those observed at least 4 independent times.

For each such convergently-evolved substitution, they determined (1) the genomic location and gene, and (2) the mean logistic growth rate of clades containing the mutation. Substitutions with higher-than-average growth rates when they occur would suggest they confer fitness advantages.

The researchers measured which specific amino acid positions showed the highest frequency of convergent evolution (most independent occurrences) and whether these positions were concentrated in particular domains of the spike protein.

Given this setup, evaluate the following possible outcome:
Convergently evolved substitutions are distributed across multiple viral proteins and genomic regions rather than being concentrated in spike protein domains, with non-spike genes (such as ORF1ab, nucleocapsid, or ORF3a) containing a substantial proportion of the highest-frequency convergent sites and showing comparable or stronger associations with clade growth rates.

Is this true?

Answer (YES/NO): NO